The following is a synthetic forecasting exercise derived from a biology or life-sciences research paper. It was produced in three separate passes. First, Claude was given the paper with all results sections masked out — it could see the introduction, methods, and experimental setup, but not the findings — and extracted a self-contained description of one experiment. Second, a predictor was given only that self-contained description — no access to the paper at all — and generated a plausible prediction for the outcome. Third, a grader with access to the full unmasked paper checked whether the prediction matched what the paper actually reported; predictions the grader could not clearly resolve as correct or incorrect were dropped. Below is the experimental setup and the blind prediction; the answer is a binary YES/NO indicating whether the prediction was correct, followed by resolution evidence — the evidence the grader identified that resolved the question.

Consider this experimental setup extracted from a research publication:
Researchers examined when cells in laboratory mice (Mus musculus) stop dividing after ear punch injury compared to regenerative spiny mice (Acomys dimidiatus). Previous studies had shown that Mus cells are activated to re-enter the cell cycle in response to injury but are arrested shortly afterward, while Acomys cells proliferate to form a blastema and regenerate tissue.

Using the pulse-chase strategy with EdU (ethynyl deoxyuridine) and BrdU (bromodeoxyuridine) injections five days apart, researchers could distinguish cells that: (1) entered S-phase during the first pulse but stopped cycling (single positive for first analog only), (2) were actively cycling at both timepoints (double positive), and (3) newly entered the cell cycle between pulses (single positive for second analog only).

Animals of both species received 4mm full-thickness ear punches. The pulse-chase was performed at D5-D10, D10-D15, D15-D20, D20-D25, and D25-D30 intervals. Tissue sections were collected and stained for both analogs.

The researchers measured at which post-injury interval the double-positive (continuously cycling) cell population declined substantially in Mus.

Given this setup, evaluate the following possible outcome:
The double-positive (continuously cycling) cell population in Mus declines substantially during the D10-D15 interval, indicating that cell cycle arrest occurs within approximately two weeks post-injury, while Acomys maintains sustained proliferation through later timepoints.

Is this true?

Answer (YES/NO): YES